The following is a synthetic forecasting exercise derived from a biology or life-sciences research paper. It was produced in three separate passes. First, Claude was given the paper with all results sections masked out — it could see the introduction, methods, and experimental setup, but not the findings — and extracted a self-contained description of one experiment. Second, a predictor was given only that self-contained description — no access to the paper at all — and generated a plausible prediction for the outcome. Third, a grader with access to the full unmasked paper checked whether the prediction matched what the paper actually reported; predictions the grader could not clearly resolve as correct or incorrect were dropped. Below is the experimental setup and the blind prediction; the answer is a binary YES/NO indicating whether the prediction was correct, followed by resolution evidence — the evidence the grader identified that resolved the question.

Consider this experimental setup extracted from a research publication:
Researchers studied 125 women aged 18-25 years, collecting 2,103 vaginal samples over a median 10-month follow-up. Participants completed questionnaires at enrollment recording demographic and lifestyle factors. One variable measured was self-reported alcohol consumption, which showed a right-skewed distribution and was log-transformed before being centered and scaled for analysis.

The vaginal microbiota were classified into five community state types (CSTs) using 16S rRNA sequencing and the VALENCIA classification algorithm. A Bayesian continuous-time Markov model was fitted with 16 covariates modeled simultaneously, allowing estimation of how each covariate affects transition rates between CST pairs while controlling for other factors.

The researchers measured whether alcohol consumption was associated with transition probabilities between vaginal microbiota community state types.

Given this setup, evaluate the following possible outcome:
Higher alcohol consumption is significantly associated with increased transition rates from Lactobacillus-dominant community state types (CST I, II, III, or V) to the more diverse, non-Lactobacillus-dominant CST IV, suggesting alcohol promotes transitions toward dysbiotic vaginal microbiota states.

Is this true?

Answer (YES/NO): NO